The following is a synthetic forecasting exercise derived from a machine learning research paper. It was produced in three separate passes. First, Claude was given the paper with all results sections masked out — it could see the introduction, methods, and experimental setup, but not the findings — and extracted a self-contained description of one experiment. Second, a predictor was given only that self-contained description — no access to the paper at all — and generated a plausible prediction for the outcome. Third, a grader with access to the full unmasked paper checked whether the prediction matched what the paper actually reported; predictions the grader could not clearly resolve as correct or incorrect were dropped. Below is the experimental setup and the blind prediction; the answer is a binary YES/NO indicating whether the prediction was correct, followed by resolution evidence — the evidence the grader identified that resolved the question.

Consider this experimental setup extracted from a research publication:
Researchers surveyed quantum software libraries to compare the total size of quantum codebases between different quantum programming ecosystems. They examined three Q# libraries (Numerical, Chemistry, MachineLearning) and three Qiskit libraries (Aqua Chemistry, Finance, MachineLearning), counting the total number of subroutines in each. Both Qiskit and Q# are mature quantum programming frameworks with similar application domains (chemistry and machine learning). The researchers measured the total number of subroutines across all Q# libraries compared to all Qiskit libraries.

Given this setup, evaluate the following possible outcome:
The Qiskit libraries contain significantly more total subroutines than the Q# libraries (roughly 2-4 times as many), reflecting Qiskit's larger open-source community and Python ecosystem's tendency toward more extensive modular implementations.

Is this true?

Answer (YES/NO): YES